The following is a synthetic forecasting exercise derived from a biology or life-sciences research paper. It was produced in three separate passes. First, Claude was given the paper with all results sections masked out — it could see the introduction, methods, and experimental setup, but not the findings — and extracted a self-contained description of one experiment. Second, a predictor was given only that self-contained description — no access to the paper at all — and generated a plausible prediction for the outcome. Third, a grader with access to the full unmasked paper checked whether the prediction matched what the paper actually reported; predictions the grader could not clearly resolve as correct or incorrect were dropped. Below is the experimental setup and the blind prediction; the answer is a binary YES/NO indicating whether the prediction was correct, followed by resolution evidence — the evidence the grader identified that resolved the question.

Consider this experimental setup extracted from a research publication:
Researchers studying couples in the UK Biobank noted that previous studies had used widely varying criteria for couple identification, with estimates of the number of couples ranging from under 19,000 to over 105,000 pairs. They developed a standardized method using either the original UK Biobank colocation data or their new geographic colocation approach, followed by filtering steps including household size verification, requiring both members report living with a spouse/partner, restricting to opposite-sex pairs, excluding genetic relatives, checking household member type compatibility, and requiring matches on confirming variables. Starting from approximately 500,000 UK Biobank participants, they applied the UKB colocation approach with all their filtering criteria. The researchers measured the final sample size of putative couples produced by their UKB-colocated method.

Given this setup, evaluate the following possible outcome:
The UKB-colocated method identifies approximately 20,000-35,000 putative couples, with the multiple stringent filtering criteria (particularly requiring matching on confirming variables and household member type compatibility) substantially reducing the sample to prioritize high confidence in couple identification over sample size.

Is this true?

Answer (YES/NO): NO